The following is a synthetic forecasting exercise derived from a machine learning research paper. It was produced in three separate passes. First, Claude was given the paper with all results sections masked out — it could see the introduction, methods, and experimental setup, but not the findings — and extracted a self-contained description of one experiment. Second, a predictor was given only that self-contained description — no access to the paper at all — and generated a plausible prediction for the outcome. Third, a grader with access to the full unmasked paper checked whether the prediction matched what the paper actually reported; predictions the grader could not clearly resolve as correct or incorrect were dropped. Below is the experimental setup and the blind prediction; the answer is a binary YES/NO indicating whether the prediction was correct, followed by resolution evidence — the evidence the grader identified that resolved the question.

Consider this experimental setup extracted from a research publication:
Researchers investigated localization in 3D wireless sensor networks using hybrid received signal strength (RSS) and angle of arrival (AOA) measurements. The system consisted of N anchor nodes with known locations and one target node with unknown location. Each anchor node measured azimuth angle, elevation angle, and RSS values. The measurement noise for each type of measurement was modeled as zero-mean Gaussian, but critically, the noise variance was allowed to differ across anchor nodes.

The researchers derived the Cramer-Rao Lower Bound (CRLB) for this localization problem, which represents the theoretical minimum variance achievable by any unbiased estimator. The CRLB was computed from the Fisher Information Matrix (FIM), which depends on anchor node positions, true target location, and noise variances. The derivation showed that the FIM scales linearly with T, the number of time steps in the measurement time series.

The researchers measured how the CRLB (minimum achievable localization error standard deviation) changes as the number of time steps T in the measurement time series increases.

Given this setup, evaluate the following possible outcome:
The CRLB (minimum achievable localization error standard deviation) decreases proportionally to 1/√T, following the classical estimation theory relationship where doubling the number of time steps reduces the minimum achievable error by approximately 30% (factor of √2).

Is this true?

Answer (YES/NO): YES